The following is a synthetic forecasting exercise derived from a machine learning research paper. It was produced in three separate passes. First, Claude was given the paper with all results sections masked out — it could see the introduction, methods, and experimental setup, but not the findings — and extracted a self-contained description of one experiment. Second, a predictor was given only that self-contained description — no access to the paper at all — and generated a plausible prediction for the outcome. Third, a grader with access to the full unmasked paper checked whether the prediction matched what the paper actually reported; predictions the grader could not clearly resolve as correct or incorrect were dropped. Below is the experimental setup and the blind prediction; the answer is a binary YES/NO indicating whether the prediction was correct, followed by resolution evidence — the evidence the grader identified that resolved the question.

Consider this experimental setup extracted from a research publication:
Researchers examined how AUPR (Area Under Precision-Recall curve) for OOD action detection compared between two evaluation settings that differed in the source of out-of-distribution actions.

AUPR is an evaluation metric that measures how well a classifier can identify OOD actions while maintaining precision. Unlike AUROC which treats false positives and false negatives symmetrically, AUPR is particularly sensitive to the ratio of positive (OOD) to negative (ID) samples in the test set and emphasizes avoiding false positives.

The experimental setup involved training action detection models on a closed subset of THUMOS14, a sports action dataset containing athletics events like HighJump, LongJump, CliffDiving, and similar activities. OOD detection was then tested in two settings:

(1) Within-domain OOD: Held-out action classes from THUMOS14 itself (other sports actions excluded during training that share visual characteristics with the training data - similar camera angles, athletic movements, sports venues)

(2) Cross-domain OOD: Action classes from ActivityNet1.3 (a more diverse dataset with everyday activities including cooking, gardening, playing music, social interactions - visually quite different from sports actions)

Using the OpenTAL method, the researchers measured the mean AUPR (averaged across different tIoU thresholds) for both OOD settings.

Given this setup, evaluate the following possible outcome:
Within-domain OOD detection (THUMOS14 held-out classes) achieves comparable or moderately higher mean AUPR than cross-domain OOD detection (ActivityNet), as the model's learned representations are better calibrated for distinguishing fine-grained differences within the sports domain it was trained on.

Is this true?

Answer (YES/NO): NO